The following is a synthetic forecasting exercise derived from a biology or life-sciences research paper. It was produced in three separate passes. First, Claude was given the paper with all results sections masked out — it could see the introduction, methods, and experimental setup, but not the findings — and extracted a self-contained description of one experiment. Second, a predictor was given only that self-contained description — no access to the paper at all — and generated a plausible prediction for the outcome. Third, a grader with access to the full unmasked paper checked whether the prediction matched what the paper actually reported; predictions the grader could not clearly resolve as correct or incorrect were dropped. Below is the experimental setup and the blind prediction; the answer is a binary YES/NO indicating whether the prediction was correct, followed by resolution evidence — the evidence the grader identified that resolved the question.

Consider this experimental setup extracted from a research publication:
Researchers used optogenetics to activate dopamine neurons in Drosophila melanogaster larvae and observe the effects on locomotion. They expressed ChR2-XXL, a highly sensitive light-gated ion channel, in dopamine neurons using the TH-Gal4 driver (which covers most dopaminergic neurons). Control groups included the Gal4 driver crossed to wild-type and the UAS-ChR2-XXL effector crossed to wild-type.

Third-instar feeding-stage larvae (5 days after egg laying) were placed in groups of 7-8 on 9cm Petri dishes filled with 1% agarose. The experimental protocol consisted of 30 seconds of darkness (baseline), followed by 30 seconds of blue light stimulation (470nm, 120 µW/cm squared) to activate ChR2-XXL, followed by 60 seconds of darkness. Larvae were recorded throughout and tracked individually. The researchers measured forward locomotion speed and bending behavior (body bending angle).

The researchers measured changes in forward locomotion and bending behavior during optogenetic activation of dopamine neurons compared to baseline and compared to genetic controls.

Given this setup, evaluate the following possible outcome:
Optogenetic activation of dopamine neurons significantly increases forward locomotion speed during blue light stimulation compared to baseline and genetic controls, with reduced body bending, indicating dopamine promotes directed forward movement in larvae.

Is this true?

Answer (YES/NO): NO